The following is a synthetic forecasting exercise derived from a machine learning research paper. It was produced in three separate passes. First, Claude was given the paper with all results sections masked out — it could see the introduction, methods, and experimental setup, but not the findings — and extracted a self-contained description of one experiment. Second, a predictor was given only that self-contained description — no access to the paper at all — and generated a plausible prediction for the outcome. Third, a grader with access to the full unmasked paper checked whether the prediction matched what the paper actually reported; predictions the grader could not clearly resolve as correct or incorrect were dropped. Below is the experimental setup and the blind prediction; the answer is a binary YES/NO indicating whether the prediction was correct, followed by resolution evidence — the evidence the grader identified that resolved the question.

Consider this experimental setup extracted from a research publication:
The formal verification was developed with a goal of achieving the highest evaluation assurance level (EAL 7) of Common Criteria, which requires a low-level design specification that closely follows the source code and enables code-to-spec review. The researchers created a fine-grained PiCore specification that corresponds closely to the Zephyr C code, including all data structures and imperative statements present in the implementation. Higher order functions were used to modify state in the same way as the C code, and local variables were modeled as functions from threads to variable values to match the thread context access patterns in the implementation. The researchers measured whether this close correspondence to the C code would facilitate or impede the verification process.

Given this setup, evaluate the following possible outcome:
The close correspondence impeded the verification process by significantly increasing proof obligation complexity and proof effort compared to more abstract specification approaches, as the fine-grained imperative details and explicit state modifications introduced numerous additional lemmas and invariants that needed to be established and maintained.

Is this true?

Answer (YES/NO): NO